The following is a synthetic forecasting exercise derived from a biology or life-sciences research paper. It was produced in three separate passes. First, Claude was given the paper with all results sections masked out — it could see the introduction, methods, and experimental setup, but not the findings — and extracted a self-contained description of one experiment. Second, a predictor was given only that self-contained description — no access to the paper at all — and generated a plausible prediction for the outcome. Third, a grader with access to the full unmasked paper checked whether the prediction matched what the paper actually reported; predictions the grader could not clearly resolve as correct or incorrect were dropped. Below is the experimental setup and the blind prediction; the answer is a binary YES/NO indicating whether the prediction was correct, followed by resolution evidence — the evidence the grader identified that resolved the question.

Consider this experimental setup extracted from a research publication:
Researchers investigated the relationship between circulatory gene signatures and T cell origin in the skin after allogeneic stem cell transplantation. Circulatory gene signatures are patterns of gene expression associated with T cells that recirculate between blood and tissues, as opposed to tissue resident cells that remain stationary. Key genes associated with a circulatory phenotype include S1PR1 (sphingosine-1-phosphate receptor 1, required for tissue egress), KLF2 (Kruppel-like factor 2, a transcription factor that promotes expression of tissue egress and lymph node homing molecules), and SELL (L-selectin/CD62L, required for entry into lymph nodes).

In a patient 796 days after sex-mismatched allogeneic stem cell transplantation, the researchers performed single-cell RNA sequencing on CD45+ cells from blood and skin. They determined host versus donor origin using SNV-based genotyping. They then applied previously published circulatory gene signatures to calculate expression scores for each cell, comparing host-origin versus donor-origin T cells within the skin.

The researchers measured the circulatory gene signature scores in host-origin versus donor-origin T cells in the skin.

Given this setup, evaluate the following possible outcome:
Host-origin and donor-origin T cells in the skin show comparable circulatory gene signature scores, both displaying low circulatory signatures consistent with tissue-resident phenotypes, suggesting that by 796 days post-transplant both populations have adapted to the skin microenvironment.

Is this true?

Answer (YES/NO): NO